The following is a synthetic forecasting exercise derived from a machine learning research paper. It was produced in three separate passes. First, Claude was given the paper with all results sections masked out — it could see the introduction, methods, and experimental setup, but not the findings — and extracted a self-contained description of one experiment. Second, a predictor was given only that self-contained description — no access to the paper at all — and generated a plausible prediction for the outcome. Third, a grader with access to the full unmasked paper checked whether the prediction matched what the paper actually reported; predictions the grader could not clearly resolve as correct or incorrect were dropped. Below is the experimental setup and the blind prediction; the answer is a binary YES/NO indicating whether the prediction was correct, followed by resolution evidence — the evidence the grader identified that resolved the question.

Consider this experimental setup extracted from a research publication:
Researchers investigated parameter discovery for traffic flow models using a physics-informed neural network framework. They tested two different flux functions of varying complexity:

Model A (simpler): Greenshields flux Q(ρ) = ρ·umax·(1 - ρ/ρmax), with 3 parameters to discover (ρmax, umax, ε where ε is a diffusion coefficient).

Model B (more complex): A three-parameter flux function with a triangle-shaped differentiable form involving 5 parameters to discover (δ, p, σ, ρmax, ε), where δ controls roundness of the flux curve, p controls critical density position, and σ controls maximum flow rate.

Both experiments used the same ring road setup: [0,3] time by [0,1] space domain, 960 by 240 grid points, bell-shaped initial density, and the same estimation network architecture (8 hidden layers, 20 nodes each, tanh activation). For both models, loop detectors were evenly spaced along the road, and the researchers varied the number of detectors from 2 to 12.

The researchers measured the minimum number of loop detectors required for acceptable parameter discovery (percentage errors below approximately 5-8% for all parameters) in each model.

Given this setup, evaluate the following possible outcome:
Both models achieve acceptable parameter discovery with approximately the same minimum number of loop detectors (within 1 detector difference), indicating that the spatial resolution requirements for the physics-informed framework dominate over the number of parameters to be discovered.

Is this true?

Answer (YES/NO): NO